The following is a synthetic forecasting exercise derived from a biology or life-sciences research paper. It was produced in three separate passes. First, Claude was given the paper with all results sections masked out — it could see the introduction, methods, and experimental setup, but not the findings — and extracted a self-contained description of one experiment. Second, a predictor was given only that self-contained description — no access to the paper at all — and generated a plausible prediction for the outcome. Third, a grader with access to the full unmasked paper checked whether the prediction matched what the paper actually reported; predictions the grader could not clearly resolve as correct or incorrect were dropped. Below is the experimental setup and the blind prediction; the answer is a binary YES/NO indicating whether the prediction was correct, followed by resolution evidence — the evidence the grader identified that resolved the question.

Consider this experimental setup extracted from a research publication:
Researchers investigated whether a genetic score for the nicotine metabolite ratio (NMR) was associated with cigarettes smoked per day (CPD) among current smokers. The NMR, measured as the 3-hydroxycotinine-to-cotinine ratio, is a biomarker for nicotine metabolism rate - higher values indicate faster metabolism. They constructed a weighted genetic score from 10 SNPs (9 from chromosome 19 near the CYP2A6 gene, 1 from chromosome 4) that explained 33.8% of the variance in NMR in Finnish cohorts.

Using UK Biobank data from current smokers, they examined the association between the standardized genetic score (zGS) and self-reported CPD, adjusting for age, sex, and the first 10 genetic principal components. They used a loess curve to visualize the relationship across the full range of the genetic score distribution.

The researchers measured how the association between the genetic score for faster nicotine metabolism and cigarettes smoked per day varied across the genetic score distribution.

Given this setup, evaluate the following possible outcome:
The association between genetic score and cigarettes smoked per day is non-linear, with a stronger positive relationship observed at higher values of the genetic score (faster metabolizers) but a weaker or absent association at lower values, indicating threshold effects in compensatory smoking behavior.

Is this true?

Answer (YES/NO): NO